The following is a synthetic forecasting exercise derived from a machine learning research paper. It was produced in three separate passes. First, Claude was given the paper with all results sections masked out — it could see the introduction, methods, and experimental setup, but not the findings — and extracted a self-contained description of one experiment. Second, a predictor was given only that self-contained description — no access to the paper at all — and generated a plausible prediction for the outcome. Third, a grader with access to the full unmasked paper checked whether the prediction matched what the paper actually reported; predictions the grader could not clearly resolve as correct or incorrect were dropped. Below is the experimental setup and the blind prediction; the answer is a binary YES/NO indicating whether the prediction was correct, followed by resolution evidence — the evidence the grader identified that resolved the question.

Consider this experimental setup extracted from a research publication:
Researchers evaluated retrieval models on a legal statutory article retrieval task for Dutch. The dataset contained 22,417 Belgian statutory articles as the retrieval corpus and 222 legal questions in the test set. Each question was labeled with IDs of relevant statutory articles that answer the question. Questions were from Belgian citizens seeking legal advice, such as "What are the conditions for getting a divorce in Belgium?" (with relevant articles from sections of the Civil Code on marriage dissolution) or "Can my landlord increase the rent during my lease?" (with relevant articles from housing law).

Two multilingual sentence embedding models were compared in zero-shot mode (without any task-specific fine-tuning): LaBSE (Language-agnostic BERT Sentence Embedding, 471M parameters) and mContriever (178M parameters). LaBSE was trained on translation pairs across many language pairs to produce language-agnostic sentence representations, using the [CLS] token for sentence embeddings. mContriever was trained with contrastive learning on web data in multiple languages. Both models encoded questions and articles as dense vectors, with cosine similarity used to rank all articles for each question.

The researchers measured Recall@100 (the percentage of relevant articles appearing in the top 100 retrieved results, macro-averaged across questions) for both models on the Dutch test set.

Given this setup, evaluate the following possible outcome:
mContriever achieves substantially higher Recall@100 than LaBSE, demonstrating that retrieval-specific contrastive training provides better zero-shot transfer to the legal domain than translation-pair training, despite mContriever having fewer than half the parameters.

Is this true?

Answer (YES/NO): YES